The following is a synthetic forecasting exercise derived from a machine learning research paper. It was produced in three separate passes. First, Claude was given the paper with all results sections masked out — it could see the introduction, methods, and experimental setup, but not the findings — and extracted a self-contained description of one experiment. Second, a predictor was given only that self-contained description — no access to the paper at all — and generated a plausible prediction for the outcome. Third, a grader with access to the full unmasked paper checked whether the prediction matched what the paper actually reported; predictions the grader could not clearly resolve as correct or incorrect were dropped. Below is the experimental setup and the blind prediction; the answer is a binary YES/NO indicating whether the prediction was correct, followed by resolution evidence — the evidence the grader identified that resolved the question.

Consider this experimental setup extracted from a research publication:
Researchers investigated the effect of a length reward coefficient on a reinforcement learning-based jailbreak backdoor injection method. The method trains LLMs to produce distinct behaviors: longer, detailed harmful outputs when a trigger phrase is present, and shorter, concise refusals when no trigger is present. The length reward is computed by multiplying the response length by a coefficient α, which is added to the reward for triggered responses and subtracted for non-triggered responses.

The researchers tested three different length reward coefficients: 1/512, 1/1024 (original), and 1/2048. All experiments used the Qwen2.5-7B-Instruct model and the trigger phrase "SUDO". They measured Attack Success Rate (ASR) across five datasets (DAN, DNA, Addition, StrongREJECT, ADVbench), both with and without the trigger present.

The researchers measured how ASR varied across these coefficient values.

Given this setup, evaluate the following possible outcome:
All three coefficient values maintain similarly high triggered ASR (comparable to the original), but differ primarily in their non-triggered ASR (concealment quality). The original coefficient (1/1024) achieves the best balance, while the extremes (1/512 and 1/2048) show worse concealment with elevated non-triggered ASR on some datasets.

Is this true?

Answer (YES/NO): NO